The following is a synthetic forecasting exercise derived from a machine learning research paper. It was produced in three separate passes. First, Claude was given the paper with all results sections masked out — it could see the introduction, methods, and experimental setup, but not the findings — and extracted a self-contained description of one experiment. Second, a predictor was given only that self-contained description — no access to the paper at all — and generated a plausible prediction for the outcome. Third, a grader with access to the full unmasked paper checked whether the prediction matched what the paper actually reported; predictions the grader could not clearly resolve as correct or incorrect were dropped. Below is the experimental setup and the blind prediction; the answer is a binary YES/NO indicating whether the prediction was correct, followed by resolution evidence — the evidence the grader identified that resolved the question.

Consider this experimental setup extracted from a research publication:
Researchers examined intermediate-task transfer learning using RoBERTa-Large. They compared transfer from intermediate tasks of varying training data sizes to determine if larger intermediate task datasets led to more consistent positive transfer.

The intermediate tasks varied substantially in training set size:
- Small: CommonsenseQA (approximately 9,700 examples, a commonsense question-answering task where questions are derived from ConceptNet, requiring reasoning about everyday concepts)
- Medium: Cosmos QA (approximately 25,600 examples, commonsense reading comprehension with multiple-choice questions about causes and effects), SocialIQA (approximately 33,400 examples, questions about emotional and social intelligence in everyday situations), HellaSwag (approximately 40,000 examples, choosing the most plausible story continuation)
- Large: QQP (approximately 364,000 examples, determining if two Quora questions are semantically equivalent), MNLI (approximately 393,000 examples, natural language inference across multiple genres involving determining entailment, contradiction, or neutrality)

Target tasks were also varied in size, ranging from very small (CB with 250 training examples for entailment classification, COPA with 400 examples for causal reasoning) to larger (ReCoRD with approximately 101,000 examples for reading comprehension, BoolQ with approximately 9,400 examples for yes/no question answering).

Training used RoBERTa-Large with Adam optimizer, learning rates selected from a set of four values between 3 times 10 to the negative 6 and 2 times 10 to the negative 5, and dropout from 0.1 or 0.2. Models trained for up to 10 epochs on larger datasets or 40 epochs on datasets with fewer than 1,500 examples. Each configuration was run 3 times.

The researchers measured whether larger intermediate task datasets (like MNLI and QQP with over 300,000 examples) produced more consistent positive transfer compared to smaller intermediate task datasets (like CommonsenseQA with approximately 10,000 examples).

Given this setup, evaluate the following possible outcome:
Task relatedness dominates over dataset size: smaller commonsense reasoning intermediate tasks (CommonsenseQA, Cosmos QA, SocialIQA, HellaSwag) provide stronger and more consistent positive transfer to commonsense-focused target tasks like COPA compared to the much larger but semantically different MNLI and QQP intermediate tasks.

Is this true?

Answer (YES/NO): NO